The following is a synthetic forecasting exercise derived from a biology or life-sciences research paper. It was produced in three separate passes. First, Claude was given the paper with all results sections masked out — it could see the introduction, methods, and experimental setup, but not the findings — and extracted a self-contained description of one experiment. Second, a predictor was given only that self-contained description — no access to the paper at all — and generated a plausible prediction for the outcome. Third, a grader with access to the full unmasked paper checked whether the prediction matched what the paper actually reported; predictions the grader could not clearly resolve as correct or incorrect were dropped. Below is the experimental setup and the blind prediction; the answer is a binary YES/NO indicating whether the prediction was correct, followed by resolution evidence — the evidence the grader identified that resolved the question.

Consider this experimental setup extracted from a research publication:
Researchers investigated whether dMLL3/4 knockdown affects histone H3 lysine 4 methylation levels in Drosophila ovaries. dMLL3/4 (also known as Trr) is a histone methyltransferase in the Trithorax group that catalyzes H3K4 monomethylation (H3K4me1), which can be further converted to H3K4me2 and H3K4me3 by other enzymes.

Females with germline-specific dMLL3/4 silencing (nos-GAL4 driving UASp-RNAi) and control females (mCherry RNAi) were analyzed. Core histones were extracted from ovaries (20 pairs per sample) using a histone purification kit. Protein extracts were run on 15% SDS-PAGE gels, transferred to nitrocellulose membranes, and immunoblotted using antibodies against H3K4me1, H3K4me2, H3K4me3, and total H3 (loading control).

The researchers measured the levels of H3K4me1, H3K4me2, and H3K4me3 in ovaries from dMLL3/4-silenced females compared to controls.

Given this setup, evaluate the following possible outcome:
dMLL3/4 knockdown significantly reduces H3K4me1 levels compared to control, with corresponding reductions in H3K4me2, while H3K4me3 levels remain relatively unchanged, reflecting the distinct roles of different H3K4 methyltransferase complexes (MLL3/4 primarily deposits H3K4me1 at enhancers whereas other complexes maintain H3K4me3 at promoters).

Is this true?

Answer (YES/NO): NO